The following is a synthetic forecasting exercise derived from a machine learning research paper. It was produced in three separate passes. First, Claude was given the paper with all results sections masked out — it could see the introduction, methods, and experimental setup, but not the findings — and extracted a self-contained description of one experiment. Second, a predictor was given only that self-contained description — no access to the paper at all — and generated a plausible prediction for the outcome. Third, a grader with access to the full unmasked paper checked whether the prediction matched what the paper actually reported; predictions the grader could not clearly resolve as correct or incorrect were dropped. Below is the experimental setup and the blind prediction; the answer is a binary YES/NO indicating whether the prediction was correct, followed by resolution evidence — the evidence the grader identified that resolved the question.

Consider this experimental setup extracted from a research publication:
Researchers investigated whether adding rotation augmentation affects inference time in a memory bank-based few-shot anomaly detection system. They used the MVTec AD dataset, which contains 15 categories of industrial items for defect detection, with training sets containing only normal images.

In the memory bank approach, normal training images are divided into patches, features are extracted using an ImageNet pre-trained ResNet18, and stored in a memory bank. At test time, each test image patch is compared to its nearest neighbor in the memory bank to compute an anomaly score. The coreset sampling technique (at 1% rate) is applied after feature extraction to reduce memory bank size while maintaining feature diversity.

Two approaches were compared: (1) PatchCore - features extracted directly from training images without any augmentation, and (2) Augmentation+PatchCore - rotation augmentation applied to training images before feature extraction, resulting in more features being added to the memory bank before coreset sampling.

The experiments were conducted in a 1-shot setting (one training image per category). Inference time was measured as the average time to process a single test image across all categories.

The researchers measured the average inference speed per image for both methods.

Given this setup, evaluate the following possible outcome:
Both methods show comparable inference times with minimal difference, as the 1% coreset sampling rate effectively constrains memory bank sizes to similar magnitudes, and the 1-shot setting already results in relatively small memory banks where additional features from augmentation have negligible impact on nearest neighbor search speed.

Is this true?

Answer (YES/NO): YES